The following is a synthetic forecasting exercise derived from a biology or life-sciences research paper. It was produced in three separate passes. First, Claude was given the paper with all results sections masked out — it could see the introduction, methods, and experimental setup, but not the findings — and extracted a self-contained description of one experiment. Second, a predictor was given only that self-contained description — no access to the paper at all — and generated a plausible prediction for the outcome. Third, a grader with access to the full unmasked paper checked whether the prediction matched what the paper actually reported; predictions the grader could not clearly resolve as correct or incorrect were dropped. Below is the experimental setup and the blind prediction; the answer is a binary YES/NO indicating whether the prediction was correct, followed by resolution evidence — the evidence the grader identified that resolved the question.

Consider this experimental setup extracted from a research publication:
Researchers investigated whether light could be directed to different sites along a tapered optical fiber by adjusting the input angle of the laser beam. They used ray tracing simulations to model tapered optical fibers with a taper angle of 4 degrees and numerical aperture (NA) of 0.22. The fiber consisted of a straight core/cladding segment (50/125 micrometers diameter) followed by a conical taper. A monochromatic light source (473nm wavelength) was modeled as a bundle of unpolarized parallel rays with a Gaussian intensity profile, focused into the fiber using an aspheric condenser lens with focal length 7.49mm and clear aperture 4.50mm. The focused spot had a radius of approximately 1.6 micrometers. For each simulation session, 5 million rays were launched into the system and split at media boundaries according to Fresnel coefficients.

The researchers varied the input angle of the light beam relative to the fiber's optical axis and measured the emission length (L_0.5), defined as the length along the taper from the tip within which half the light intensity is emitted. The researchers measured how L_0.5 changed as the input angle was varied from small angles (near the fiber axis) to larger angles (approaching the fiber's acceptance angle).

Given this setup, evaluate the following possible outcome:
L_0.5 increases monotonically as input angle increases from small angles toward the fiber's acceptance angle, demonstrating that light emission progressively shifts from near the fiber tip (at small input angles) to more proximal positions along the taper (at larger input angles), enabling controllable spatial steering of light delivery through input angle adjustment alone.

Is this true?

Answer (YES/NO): NO